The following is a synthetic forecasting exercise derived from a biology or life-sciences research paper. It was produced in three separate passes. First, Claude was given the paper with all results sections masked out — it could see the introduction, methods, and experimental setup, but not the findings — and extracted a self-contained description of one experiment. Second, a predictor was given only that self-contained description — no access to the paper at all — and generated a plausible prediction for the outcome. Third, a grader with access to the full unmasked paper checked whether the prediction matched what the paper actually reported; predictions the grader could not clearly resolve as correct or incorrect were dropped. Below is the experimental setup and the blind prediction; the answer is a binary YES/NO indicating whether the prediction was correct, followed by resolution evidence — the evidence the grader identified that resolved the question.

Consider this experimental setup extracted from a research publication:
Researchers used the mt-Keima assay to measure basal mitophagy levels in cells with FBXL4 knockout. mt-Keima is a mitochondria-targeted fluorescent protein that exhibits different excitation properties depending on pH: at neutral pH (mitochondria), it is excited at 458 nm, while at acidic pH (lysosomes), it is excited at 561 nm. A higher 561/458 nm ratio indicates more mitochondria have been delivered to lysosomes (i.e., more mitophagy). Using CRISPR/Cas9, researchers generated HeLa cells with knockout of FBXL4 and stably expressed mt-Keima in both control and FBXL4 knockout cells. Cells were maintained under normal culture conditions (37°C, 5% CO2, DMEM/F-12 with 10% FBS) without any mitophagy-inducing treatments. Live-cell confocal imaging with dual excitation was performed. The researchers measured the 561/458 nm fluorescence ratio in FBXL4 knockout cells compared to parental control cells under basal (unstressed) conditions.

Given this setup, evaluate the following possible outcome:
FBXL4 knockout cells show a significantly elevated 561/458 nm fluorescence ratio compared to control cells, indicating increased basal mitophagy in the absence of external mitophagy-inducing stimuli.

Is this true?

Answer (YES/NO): YES